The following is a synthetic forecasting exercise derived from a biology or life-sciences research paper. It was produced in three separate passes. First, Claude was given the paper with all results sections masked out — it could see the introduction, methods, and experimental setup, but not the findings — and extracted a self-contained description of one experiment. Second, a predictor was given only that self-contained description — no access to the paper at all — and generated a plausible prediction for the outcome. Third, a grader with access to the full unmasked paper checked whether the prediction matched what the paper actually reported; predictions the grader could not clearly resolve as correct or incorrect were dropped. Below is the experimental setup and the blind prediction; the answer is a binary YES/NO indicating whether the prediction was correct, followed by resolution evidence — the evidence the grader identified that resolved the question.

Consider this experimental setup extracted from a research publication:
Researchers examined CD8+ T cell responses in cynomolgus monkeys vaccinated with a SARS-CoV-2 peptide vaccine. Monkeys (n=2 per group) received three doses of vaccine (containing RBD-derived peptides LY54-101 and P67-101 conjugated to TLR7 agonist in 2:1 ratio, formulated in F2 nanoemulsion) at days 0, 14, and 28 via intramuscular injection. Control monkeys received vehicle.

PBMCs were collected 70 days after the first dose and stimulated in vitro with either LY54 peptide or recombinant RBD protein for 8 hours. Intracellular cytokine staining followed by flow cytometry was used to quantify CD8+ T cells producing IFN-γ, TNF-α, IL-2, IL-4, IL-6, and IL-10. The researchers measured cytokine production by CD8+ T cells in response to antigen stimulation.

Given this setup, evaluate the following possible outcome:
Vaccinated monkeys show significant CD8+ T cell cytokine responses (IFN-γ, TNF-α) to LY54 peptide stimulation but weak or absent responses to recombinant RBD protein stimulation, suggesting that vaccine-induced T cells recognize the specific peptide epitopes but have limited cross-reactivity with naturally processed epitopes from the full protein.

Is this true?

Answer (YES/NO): NO